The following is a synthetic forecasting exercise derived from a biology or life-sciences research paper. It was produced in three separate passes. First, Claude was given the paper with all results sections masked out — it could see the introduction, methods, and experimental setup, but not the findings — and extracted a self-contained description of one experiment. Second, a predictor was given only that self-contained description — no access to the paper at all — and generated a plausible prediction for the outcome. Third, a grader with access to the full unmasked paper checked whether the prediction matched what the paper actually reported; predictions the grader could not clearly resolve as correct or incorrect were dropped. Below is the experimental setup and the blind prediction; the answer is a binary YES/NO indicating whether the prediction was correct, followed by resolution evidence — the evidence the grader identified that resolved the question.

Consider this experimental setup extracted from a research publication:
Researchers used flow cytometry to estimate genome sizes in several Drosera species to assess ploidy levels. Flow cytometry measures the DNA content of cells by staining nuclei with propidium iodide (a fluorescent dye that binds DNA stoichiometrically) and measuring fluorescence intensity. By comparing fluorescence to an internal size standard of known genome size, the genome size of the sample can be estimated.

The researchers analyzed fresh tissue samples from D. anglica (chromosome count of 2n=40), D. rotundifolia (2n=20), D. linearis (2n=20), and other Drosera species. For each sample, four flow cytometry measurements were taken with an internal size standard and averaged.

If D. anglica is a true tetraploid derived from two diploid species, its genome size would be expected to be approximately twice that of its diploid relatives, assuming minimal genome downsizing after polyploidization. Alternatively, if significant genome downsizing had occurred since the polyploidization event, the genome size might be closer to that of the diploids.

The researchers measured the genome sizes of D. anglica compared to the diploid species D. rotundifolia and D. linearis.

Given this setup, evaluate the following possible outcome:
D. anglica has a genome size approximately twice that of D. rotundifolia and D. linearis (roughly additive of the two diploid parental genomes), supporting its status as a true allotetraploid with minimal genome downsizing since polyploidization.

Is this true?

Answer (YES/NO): YES